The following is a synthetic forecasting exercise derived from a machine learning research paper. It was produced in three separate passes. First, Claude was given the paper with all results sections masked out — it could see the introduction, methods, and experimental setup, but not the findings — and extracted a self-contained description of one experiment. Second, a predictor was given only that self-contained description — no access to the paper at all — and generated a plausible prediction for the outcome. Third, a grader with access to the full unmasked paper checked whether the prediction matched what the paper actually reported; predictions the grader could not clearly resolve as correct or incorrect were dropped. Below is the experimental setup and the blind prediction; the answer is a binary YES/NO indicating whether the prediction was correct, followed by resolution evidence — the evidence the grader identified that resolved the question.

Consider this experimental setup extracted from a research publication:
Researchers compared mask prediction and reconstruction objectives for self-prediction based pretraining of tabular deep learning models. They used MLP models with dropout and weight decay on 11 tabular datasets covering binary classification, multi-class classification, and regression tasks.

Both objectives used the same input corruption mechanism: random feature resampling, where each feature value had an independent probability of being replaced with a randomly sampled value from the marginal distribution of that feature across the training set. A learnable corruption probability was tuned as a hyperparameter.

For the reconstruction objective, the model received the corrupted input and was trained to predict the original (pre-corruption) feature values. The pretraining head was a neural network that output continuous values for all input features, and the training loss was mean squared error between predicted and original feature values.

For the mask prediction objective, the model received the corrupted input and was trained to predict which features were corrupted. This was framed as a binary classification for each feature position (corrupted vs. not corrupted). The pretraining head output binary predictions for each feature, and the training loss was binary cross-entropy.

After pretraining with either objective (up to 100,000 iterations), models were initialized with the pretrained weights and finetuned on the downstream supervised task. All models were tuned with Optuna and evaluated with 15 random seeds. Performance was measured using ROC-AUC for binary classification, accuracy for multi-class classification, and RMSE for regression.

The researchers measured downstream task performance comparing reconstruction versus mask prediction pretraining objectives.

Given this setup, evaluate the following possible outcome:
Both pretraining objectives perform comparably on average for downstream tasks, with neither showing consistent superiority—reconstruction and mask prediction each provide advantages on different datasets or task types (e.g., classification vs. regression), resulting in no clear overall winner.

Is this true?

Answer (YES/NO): YES